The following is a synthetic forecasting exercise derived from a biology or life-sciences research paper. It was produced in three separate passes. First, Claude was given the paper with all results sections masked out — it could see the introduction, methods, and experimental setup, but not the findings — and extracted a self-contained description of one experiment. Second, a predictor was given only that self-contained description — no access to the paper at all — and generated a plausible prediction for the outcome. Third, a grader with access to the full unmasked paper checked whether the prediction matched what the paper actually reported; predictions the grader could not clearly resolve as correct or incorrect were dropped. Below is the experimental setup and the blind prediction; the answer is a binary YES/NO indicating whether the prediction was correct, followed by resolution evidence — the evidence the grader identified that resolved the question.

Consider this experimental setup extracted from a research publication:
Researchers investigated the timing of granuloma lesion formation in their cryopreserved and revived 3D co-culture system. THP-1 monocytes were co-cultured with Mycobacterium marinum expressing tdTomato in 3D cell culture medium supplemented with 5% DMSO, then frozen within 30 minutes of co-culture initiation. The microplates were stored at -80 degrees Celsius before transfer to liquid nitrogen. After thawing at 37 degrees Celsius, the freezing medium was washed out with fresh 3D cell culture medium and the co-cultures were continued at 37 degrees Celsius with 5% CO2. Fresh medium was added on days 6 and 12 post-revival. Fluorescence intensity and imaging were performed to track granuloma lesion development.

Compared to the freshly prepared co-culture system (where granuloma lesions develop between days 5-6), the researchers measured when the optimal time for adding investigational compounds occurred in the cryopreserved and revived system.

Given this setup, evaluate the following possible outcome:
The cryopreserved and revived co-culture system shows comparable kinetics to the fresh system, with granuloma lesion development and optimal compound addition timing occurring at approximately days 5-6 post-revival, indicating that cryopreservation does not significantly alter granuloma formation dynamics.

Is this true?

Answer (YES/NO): NO